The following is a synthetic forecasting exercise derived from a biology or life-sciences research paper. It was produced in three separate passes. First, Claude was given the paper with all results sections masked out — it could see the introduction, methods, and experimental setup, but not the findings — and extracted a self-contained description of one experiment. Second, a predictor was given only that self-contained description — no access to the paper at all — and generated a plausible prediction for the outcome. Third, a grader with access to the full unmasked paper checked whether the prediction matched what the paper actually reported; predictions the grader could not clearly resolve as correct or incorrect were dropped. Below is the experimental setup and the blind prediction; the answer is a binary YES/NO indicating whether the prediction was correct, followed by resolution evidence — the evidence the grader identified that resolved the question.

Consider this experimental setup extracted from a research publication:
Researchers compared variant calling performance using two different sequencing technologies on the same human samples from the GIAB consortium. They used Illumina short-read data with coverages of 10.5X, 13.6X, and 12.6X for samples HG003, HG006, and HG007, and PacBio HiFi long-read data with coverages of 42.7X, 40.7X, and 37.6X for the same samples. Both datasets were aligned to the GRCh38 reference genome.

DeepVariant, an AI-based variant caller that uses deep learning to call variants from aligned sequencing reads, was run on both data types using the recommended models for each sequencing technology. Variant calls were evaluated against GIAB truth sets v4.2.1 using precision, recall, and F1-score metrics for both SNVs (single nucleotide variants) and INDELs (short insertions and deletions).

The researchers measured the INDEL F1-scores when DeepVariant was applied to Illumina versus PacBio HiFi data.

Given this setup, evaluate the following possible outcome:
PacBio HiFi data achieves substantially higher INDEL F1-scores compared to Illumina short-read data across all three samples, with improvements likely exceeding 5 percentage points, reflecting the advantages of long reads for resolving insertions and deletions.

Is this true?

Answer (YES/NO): YES